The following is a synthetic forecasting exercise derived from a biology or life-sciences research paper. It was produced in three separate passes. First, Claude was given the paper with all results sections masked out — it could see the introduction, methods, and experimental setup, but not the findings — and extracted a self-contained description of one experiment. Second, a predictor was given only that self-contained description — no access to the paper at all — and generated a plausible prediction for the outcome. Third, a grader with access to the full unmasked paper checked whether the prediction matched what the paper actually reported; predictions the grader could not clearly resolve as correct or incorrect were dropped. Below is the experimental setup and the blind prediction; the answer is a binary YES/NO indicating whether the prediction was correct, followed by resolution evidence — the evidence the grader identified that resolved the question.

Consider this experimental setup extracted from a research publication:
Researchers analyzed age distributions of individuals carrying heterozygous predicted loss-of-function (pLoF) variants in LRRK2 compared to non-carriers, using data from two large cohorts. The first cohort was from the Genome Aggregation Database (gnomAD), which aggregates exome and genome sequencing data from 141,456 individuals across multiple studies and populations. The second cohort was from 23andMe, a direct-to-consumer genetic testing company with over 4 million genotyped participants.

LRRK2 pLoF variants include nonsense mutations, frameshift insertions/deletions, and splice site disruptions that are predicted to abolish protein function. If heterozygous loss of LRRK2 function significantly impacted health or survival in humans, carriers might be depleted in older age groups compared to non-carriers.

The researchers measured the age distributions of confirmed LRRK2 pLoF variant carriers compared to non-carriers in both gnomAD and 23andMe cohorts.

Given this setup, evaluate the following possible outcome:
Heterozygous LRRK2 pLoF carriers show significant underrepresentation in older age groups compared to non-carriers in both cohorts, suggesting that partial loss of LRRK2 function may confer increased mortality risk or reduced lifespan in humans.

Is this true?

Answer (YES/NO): NO